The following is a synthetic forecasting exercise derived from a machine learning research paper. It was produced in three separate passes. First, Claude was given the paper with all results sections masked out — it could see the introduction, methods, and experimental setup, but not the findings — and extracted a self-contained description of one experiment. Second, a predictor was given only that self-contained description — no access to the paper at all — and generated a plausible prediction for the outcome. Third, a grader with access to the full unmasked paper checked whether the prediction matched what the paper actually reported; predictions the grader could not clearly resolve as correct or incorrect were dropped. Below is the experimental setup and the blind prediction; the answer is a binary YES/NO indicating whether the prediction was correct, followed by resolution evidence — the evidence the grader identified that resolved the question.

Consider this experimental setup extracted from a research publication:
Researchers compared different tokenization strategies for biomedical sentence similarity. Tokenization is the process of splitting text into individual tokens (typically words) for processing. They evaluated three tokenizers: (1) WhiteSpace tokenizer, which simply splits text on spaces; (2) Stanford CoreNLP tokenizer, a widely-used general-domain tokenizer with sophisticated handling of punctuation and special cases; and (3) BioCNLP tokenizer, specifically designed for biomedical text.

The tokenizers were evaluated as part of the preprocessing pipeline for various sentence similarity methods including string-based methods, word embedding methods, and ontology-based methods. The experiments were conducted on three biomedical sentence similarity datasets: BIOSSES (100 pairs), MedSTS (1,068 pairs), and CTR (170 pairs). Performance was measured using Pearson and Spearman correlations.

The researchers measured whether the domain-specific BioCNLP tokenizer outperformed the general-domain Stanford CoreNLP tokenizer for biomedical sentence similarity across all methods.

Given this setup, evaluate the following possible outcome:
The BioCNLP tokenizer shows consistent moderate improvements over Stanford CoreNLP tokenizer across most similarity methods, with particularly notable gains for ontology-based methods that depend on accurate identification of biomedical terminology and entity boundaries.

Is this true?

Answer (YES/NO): NO